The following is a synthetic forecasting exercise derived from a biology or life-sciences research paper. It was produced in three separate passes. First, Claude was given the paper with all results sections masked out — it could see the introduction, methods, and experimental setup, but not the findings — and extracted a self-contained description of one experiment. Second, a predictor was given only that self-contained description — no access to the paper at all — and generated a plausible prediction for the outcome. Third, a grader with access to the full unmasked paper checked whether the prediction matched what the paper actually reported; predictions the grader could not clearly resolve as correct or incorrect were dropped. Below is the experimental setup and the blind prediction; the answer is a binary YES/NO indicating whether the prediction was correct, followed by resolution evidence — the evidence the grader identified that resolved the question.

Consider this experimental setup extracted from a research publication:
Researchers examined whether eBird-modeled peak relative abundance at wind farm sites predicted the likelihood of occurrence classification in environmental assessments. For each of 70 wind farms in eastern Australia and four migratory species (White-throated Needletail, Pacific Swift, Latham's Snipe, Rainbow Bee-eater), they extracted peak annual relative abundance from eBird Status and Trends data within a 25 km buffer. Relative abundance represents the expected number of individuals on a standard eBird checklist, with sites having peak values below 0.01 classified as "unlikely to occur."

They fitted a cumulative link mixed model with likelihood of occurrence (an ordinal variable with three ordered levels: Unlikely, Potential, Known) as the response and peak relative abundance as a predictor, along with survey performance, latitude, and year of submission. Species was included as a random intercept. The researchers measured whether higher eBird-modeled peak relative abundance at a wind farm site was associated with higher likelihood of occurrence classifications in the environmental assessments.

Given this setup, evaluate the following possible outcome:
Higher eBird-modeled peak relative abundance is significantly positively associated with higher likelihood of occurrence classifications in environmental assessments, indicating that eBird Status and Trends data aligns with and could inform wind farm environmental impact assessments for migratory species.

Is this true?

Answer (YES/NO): NO